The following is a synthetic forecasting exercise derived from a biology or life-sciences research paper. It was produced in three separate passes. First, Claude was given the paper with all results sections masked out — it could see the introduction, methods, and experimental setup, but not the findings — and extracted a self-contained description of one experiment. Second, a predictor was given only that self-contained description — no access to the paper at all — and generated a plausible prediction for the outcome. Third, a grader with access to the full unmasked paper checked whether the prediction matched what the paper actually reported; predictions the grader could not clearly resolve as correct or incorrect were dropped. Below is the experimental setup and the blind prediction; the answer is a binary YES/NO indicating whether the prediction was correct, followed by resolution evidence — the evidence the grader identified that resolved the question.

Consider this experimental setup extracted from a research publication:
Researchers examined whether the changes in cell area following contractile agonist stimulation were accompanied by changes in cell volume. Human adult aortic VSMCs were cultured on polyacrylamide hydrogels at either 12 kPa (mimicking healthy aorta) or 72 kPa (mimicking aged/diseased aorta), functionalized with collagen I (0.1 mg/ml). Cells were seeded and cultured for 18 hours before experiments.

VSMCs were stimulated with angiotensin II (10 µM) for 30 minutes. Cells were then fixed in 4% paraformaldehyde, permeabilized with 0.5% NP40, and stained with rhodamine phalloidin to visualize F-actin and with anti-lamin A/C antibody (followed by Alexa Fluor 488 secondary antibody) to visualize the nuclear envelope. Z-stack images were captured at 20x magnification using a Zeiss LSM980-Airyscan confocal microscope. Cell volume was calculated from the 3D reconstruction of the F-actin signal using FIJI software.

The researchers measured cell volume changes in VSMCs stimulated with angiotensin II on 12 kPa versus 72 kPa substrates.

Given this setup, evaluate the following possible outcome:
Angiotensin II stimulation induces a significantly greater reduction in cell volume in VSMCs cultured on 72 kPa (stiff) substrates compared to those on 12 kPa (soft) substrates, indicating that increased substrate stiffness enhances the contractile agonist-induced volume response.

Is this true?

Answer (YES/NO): NO